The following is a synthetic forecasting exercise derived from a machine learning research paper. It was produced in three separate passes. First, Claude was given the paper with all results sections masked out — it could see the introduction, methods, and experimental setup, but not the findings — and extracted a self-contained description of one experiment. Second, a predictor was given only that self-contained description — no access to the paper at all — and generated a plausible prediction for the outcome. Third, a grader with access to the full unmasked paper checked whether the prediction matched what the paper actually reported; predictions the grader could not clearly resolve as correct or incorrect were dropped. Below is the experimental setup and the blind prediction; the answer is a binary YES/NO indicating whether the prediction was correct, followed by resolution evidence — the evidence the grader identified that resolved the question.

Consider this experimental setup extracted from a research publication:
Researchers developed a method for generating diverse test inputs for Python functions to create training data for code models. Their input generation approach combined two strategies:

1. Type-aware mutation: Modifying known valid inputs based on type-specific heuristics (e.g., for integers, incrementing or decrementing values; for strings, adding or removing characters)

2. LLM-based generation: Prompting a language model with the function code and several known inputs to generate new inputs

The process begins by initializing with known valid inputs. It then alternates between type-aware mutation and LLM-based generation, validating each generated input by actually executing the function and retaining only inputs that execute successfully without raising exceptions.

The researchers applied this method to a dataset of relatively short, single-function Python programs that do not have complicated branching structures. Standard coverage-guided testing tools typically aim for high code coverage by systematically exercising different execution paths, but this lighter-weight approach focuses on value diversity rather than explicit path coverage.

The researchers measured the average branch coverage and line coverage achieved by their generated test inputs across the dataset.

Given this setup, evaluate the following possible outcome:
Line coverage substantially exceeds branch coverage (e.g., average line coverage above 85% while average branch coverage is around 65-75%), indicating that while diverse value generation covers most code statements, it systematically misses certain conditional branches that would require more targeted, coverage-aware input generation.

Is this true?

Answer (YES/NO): NO